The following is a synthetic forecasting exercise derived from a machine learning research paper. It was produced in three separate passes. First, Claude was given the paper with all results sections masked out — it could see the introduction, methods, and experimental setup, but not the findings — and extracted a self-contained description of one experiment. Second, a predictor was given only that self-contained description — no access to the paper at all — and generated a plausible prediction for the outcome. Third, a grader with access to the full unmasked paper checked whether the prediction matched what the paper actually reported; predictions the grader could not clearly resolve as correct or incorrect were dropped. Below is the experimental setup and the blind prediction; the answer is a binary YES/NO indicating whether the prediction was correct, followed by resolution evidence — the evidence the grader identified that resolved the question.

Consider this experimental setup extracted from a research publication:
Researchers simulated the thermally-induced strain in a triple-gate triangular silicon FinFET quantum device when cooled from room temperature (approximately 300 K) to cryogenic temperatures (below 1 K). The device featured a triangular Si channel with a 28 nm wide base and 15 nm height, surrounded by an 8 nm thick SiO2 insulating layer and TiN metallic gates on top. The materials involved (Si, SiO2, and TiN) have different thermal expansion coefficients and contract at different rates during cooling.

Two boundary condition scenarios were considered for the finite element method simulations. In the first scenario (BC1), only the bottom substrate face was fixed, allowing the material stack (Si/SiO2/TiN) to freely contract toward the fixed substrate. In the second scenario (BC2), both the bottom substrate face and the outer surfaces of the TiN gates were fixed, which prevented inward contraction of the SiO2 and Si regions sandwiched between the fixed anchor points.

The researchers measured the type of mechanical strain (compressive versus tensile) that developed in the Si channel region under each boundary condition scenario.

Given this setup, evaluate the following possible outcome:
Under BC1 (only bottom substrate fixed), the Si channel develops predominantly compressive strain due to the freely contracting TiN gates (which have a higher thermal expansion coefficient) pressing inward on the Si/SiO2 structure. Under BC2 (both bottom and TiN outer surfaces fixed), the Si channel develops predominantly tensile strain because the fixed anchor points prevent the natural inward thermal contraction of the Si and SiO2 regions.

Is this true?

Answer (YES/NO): YES